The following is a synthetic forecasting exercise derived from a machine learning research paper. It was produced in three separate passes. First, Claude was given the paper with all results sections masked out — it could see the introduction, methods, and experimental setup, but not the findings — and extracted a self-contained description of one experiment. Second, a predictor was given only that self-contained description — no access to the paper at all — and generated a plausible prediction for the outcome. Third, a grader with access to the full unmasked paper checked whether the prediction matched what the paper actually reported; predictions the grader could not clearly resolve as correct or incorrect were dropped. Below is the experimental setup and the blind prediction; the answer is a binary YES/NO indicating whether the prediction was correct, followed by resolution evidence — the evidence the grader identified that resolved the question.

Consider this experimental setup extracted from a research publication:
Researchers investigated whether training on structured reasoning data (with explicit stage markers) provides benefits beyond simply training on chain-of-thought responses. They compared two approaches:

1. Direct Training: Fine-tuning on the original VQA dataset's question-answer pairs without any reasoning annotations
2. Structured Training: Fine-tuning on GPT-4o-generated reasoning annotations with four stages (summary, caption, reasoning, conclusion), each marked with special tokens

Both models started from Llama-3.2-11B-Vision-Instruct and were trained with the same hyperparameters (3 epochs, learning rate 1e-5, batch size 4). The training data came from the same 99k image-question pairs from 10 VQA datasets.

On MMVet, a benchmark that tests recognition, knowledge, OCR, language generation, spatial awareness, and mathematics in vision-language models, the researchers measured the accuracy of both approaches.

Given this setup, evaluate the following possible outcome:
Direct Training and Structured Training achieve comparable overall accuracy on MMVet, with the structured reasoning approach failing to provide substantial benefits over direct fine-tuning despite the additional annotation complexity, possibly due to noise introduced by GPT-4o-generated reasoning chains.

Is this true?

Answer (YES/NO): NO